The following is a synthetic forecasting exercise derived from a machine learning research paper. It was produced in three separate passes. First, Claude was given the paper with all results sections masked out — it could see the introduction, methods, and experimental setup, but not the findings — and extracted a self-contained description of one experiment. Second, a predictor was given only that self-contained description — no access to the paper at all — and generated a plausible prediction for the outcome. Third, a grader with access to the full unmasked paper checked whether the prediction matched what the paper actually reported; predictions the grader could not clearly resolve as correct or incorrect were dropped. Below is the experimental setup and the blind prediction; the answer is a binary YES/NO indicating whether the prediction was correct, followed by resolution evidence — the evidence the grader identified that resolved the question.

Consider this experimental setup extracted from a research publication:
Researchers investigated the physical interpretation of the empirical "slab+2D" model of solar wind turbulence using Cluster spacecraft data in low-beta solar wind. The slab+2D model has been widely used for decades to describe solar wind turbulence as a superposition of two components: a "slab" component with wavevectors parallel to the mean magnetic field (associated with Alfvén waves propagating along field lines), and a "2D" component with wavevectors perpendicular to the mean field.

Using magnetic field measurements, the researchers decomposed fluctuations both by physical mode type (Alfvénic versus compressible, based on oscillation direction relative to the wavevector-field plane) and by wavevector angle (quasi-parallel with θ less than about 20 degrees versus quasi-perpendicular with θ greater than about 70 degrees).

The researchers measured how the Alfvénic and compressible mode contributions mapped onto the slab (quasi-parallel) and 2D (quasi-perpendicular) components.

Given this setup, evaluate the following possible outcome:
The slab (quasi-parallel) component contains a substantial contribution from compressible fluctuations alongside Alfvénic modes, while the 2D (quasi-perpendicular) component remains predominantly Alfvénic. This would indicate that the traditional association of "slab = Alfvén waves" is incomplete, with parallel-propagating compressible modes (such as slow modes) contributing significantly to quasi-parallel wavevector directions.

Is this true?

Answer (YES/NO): NO